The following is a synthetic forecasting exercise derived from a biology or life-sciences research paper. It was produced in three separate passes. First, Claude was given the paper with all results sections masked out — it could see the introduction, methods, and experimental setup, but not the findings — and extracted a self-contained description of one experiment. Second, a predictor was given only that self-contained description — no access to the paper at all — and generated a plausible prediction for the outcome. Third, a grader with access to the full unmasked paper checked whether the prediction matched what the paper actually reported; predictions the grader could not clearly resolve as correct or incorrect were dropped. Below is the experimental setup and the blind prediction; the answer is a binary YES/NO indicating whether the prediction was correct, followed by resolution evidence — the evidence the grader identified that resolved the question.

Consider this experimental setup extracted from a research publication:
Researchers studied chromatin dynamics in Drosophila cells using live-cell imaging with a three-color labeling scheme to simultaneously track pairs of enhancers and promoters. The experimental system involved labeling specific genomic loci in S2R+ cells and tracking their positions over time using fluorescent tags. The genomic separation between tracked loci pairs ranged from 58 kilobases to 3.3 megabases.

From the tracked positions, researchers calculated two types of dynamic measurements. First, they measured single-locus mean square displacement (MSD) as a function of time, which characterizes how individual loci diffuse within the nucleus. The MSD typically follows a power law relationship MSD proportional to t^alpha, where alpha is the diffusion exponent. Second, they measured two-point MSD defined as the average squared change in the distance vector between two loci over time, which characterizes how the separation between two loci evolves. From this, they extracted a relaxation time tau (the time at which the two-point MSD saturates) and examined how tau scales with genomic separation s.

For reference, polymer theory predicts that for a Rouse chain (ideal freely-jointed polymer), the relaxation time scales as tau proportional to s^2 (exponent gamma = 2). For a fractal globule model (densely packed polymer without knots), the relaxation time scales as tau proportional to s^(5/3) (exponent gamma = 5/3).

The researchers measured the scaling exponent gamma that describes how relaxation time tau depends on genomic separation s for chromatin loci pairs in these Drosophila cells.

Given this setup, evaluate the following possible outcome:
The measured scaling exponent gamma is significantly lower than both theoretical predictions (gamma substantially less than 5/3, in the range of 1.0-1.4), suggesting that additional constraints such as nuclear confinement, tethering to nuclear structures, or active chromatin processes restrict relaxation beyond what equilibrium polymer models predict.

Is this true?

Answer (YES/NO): NO